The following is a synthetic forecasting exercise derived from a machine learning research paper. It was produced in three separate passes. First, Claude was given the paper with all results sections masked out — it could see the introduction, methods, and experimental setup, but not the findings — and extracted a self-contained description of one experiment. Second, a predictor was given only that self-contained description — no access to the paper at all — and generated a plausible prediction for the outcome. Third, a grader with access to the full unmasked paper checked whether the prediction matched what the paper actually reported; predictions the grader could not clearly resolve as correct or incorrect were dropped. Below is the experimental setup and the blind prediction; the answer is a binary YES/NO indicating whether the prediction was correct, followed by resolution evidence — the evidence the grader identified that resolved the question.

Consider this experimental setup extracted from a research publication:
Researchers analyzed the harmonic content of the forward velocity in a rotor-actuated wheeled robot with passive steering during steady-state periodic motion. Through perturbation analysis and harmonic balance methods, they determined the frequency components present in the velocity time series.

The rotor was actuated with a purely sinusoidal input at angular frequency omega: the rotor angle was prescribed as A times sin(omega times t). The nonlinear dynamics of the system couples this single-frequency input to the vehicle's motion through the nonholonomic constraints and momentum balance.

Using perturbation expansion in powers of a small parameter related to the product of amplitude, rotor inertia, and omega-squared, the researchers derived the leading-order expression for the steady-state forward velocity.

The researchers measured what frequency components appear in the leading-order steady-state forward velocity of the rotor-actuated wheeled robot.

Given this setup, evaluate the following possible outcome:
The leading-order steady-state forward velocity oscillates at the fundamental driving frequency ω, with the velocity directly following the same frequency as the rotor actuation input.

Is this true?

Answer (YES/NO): NO